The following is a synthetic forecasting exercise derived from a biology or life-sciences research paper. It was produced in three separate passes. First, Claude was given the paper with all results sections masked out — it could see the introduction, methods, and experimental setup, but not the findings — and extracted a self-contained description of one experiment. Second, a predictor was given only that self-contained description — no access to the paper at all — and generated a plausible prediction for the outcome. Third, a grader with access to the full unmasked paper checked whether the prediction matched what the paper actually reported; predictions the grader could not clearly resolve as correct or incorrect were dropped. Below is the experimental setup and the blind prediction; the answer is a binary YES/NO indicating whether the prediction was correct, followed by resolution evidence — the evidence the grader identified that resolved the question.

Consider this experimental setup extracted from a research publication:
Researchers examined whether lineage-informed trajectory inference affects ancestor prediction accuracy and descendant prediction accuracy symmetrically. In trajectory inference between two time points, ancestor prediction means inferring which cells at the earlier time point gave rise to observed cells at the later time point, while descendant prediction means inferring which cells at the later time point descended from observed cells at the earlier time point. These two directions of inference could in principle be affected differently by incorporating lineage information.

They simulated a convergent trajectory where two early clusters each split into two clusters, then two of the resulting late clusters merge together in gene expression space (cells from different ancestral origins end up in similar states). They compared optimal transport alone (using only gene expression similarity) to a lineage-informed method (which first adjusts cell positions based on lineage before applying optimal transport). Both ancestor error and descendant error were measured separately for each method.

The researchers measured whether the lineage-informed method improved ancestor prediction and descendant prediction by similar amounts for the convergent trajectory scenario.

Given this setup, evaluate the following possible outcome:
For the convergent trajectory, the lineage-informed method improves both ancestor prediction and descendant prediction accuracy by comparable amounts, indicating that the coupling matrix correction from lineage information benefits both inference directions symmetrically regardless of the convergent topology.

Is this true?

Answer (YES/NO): NO